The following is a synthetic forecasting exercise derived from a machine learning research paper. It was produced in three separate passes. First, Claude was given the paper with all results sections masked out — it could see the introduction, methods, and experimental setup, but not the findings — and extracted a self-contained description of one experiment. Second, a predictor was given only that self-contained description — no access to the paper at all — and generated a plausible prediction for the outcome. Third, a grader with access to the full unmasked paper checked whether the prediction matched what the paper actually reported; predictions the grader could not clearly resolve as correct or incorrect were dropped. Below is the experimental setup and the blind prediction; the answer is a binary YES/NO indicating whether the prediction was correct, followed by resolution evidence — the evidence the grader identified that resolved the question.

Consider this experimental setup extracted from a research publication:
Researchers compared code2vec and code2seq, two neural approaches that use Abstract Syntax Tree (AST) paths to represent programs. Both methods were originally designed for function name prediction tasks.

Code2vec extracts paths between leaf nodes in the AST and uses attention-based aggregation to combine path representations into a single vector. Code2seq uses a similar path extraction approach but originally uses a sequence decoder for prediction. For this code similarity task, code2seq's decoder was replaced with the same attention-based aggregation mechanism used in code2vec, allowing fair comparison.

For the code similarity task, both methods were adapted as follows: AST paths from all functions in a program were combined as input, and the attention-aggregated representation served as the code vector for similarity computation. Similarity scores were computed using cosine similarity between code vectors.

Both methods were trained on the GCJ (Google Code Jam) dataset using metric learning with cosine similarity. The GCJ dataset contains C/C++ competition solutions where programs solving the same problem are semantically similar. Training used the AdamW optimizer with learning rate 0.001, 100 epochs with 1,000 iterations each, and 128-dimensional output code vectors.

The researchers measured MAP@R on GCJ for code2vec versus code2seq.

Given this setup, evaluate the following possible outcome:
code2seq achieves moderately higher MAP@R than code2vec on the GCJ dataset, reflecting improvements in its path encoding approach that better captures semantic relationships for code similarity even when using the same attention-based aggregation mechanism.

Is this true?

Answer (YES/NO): YES